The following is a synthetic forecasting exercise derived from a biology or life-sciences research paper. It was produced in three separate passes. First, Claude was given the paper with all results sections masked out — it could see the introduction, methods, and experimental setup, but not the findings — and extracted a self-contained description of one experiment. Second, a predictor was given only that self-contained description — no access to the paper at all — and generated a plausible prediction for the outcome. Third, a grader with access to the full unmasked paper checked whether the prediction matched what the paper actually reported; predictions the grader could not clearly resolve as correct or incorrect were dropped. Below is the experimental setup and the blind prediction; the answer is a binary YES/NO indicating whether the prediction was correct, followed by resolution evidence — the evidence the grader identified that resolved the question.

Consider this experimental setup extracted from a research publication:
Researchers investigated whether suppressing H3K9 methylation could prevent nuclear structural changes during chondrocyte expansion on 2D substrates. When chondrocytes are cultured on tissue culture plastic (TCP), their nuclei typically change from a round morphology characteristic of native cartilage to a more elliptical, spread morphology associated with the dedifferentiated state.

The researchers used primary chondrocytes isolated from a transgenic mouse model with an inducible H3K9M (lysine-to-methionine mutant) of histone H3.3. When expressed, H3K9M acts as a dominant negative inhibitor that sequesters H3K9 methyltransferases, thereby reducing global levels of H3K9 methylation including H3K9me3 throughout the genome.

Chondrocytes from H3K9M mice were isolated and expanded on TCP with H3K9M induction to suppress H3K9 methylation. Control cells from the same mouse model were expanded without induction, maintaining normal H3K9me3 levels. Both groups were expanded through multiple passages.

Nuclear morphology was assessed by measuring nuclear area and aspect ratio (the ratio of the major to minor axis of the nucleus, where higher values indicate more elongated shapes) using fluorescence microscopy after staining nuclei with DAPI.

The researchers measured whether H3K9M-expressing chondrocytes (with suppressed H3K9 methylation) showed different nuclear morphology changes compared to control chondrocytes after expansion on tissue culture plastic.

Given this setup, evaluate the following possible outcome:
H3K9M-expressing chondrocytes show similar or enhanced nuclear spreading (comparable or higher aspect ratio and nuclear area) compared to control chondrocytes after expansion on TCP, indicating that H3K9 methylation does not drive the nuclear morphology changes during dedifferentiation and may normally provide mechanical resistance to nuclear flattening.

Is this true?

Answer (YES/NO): YES